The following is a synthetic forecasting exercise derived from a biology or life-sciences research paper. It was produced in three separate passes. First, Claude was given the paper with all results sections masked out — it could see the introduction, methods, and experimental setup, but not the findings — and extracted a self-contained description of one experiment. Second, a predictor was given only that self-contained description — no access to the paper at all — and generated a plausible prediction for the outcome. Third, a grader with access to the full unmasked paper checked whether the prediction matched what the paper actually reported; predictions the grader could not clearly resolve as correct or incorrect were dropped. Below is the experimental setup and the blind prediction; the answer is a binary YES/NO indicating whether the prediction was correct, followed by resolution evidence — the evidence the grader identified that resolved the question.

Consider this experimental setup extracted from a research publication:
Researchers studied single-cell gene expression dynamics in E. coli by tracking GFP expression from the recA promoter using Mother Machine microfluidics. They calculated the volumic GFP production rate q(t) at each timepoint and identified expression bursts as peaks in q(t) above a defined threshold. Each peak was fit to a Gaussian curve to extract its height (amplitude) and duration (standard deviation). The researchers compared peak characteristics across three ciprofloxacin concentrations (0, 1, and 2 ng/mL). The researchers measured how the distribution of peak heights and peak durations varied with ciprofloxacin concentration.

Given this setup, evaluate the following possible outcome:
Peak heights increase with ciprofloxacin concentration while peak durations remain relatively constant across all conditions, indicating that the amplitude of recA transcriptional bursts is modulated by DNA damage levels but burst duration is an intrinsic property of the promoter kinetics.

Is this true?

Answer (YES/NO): NO